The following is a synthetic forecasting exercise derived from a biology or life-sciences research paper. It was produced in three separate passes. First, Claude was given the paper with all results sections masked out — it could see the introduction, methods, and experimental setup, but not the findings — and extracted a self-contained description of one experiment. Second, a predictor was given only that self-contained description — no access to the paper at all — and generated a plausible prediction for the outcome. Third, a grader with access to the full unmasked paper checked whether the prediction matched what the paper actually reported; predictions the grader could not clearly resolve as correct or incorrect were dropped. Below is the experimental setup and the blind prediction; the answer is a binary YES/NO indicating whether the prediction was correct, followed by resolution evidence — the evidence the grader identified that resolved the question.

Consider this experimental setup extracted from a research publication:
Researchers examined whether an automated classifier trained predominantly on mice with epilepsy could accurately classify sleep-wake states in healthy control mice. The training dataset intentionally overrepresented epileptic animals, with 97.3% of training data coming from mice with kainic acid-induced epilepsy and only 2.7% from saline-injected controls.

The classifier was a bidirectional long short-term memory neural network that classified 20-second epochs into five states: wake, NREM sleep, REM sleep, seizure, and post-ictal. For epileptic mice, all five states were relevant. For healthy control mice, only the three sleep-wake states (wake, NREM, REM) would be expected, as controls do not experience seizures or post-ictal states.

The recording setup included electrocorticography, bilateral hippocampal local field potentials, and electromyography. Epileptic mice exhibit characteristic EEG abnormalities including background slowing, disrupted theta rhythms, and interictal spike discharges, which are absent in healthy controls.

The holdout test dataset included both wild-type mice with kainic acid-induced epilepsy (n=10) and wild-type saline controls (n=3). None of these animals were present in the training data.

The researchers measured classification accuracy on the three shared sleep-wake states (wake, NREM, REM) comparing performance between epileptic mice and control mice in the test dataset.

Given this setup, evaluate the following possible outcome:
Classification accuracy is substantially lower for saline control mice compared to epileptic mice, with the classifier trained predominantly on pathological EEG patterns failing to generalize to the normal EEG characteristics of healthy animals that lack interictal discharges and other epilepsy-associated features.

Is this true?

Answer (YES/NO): NO